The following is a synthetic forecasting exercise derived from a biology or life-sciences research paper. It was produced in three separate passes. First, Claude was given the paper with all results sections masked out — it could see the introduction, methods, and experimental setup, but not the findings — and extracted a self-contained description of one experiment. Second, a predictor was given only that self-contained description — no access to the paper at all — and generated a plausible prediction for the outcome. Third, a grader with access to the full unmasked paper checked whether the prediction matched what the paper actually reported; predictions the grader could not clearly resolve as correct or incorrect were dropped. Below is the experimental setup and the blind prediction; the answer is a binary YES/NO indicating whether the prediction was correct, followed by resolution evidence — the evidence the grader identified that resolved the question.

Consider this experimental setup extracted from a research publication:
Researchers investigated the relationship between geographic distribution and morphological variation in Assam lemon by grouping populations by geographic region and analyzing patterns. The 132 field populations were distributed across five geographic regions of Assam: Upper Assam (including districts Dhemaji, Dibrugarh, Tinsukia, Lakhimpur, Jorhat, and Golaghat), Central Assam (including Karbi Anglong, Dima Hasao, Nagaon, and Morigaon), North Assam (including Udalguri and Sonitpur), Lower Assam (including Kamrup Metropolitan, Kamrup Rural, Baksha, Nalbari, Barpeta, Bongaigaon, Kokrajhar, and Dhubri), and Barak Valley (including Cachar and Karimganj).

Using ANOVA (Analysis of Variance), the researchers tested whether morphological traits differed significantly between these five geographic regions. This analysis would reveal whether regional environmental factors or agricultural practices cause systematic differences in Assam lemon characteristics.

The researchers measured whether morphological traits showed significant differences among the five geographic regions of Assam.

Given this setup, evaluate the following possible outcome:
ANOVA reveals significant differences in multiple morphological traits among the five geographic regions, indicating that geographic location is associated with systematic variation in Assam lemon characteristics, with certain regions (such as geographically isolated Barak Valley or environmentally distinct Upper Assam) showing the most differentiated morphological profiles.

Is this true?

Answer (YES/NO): NO